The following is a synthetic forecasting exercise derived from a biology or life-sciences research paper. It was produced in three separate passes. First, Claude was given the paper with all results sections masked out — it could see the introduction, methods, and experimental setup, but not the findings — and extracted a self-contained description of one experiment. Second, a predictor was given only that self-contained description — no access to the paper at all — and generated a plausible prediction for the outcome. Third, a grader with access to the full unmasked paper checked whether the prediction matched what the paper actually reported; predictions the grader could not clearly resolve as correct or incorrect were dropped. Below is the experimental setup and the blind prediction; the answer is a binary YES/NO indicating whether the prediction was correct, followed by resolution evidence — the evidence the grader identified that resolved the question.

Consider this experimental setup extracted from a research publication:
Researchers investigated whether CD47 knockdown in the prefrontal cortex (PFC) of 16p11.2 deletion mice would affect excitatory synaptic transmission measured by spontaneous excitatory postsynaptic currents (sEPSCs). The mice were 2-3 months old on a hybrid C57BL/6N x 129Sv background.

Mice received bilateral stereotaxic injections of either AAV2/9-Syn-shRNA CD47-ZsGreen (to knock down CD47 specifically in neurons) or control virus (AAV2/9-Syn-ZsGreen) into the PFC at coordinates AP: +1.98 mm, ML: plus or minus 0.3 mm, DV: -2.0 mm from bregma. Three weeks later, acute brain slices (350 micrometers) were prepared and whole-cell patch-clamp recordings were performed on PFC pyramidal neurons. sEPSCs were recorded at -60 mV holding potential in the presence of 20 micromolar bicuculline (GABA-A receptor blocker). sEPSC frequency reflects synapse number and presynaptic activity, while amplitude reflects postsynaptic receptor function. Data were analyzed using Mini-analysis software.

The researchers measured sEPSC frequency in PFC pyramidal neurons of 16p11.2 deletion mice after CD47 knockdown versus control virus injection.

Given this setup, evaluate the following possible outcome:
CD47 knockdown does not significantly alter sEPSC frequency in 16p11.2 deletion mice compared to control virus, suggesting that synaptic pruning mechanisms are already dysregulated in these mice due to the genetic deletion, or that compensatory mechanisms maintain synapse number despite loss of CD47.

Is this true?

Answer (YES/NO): NO